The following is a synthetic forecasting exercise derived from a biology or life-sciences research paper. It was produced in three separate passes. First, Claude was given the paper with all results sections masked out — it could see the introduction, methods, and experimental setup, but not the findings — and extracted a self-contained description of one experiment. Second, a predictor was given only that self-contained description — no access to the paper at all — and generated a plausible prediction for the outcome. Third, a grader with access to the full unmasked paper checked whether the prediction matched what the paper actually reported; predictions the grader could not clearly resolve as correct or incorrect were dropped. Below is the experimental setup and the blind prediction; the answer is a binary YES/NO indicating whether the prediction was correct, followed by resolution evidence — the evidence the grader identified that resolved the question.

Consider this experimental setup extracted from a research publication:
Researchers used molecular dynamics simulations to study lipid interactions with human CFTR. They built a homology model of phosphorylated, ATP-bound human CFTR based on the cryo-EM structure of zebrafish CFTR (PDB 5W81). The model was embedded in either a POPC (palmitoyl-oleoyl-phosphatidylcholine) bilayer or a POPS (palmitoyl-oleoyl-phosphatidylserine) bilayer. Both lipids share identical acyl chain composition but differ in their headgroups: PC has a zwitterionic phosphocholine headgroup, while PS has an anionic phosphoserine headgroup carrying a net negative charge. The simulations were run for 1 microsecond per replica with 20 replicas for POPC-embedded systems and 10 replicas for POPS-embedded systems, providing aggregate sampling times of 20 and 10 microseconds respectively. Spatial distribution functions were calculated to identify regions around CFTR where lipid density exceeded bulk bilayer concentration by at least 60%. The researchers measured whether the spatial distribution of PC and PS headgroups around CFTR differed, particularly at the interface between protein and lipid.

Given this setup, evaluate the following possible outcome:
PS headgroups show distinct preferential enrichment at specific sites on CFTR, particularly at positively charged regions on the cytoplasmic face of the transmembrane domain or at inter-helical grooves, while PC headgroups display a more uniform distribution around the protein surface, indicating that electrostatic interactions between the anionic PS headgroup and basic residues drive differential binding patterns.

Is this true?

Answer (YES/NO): NO